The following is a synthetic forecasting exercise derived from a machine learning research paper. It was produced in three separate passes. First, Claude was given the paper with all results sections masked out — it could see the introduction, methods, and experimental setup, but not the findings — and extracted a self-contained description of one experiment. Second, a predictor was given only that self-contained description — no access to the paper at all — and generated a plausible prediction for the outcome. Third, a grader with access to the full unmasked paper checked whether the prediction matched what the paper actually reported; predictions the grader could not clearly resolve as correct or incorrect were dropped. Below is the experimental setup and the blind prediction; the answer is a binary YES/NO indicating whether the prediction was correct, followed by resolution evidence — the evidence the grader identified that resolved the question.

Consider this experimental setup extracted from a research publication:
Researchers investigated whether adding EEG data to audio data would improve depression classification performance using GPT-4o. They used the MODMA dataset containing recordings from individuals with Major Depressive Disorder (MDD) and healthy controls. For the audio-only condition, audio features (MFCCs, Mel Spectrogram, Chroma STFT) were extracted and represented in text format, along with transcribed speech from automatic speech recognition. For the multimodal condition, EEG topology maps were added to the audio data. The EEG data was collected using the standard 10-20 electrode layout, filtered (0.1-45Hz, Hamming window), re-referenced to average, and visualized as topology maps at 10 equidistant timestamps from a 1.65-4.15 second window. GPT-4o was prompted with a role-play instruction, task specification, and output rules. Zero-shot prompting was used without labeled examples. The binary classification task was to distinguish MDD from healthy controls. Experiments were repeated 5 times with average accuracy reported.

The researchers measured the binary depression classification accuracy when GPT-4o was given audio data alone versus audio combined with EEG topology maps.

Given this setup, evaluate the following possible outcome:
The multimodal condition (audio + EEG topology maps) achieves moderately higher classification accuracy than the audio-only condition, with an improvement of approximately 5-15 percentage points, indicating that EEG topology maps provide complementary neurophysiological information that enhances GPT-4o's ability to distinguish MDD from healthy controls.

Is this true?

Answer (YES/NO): NO